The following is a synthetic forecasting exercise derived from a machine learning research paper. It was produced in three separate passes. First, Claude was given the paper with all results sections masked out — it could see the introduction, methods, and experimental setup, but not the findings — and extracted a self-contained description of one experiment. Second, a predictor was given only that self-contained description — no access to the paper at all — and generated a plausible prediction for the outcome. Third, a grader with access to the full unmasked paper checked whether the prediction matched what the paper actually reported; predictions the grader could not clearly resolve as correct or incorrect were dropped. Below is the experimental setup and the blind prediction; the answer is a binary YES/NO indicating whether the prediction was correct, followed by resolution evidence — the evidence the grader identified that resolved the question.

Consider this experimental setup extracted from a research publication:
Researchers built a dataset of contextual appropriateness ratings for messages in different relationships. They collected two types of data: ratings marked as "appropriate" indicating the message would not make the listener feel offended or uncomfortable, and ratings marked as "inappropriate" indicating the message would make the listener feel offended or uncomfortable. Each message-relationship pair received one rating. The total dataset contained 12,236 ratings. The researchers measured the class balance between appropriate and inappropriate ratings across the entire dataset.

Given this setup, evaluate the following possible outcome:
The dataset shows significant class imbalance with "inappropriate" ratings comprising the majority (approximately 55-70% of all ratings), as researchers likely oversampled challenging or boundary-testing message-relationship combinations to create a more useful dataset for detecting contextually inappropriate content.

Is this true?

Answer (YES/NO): NO